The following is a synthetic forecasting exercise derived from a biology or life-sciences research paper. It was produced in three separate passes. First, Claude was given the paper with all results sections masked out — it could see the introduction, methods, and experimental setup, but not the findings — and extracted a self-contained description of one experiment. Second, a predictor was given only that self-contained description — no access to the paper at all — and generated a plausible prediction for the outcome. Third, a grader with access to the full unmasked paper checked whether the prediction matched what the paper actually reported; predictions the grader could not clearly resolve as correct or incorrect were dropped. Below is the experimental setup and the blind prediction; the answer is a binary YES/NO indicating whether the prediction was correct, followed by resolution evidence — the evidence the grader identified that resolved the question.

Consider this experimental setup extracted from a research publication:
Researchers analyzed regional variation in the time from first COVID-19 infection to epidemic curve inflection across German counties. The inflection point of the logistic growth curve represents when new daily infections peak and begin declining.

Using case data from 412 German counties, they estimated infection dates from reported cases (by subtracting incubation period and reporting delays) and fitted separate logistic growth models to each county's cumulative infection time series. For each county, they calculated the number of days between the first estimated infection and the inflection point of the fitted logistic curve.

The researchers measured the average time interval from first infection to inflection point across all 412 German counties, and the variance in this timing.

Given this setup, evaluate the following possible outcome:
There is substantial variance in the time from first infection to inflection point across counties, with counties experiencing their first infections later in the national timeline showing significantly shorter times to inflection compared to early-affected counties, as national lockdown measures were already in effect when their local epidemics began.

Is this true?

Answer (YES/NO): NO